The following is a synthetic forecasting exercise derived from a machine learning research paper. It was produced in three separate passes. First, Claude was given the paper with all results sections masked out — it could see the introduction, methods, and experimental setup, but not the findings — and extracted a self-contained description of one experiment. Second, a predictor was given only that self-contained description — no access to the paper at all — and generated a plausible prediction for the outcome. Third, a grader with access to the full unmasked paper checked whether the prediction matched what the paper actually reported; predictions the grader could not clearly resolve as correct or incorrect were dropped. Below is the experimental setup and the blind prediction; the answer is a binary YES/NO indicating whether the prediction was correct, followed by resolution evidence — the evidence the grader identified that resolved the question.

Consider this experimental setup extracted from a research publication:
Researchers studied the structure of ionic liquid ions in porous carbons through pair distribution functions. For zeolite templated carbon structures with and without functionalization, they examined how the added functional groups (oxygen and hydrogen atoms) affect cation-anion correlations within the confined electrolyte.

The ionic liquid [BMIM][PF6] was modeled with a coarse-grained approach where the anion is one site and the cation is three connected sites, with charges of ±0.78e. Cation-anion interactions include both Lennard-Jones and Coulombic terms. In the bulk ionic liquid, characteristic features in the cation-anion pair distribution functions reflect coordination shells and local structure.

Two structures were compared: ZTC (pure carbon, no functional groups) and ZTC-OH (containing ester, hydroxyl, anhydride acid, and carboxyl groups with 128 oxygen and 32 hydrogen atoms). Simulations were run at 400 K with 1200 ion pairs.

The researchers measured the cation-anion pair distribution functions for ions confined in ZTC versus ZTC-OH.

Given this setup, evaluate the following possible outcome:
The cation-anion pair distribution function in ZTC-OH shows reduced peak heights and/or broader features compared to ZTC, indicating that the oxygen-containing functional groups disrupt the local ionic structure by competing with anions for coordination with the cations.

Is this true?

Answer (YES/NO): NO